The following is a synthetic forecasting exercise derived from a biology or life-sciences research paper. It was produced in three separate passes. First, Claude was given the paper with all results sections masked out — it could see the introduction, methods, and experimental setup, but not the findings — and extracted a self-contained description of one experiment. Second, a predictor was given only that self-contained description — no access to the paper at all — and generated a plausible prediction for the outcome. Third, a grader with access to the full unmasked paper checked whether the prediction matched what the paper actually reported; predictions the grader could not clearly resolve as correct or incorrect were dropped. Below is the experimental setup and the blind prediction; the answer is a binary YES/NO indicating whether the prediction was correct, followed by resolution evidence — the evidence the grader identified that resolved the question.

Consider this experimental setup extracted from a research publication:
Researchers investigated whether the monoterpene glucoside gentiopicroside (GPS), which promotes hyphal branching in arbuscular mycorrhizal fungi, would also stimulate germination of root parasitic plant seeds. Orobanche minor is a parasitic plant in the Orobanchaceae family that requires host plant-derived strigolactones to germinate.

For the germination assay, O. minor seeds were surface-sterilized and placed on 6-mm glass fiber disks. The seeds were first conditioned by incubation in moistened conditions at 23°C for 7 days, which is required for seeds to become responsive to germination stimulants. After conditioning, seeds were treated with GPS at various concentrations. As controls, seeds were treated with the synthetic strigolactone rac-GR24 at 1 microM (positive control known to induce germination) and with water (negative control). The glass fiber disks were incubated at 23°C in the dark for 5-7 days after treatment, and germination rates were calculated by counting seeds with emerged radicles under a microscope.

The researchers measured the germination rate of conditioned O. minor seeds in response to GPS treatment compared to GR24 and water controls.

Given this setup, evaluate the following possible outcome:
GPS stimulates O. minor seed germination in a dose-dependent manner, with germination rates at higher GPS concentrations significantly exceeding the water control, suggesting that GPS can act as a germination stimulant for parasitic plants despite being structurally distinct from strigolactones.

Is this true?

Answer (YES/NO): NO